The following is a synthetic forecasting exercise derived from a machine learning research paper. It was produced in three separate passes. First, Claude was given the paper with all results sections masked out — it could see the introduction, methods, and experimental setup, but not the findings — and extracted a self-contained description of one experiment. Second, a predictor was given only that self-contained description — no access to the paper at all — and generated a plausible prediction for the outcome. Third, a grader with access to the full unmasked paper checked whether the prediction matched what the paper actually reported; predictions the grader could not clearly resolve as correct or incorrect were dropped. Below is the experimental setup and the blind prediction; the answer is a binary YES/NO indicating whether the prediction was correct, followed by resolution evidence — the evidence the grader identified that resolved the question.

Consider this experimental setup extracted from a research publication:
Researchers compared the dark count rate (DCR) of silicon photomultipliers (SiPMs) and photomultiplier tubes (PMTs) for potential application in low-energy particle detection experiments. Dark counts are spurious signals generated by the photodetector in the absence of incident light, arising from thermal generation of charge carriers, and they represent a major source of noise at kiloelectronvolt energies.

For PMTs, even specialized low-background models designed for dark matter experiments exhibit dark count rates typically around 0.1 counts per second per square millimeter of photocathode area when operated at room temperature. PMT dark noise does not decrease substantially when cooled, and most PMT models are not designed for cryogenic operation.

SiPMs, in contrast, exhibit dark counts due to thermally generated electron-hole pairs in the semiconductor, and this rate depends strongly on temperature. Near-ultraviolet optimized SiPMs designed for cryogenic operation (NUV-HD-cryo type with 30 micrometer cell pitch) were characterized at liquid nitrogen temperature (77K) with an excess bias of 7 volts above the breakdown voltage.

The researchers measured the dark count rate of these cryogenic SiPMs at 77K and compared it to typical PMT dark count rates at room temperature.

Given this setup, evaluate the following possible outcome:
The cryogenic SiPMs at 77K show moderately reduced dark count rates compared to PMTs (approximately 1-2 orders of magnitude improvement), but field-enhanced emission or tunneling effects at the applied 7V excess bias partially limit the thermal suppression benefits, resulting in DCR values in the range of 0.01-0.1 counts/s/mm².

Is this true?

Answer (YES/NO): NO